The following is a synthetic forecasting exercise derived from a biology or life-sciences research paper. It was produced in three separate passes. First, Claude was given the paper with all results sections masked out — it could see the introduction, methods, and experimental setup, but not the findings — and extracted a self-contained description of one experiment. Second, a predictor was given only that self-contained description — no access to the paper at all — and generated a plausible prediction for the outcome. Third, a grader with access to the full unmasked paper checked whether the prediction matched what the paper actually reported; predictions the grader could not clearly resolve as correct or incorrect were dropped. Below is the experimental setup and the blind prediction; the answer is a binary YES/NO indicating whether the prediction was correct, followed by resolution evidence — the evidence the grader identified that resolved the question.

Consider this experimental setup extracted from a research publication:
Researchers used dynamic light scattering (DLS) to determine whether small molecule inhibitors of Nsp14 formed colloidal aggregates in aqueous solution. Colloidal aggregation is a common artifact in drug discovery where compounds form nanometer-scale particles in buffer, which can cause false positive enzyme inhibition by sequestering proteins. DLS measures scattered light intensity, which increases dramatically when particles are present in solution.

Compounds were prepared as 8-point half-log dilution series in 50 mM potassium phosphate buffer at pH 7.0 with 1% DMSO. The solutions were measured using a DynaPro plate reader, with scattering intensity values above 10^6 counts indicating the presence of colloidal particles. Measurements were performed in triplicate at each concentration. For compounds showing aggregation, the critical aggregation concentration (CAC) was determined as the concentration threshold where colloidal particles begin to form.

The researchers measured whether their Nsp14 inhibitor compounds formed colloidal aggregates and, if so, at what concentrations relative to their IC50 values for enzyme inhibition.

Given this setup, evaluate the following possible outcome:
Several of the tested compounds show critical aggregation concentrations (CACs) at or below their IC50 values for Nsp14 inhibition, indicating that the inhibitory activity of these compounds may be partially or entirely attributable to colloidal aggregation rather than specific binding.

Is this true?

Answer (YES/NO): NO